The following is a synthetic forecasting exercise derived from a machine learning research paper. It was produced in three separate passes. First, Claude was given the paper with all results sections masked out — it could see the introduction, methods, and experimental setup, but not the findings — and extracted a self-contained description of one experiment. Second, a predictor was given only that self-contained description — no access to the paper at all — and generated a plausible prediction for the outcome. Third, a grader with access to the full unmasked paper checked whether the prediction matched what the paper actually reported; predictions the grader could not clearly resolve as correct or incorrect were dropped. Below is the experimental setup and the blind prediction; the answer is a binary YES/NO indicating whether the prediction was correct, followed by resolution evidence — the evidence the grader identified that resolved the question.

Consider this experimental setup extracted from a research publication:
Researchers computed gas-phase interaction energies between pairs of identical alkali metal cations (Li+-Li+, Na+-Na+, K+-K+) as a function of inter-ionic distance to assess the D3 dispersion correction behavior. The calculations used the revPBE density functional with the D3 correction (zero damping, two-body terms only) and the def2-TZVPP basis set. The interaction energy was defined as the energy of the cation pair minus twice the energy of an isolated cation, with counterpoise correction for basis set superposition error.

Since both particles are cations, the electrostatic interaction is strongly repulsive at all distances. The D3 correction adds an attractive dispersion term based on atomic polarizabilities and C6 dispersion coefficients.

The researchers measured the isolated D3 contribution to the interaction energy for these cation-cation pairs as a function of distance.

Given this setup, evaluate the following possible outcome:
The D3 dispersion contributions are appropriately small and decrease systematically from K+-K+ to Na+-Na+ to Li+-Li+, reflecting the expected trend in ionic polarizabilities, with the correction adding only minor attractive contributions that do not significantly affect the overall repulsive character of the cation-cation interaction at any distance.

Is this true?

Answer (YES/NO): NO